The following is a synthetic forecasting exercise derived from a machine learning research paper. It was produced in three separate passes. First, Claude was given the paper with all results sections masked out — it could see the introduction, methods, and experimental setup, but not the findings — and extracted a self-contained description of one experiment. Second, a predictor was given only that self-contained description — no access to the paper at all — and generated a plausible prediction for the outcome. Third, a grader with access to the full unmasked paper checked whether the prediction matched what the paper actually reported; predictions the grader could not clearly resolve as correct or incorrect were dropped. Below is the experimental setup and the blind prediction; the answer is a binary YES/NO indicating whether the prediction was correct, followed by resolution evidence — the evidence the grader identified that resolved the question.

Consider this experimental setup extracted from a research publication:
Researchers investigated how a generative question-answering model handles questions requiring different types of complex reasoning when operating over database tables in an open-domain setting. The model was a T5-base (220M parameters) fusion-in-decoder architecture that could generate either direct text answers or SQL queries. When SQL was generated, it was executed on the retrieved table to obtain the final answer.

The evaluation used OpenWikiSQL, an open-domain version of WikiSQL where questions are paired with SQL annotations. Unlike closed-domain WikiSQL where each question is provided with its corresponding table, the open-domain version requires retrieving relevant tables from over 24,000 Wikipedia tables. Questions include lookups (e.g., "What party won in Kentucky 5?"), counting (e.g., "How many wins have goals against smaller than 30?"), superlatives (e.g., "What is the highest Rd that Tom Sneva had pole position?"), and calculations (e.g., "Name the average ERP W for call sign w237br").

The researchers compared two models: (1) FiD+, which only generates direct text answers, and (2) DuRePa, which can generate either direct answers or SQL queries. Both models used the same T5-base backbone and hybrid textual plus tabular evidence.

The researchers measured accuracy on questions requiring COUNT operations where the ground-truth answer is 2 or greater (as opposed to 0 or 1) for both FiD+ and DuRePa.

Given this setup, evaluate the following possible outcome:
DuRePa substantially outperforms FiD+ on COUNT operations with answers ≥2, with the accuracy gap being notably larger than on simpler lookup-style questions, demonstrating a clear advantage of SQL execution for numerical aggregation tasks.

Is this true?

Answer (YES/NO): YES